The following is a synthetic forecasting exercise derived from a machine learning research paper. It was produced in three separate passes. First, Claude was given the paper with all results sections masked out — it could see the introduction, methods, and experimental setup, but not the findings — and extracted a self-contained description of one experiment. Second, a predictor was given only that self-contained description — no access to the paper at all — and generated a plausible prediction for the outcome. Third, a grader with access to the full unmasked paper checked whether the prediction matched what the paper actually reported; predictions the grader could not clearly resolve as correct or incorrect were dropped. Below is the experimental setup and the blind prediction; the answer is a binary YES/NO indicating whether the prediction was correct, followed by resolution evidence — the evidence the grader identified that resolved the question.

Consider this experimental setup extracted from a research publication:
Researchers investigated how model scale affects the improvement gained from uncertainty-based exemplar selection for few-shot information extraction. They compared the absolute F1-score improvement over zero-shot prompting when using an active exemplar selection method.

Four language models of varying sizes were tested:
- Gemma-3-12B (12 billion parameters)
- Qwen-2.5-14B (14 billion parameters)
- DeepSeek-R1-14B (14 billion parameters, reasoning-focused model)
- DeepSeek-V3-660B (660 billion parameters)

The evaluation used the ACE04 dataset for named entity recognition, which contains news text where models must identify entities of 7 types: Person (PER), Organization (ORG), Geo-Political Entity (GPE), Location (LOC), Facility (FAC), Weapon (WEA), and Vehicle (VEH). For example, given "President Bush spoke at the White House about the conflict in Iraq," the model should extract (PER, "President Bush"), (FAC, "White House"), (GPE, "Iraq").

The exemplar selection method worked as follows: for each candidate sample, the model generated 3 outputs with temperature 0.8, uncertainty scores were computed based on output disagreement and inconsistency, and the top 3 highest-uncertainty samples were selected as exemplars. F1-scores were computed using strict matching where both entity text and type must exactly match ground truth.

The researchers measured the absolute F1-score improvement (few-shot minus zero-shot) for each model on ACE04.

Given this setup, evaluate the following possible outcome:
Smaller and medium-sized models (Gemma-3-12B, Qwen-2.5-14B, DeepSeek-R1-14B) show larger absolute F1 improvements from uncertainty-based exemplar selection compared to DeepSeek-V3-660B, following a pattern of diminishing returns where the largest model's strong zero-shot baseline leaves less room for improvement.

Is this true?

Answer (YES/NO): NO